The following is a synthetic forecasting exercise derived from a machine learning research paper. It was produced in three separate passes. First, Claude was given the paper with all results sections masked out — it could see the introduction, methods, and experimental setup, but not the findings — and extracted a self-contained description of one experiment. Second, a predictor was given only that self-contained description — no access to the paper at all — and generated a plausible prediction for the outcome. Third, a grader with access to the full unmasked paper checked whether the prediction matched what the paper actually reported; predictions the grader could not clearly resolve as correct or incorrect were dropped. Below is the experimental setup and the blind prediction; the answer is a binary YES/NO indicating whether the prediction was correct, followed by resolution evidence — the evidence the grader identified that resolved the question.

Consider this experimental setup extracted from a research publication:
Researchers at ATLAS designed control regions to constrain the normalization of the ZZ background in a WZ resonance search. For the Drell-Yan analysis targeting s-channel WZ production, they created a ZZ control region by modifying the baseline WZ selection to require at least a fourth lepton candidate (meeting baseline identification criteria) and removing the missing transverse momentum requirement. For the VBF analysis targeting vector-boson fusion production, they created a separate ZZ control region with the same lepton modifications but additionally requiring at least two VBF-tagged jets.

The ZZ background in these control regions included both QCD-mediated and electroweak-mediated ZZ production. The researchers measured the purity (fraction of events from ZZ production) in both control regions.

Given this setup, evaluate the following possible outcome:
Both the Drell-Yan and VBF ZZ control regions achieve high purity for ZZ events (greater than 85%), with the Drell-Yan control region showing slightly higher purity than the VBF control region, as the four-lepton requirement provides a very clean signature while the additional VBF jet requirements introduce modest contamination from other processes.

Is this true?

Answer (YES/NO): NO